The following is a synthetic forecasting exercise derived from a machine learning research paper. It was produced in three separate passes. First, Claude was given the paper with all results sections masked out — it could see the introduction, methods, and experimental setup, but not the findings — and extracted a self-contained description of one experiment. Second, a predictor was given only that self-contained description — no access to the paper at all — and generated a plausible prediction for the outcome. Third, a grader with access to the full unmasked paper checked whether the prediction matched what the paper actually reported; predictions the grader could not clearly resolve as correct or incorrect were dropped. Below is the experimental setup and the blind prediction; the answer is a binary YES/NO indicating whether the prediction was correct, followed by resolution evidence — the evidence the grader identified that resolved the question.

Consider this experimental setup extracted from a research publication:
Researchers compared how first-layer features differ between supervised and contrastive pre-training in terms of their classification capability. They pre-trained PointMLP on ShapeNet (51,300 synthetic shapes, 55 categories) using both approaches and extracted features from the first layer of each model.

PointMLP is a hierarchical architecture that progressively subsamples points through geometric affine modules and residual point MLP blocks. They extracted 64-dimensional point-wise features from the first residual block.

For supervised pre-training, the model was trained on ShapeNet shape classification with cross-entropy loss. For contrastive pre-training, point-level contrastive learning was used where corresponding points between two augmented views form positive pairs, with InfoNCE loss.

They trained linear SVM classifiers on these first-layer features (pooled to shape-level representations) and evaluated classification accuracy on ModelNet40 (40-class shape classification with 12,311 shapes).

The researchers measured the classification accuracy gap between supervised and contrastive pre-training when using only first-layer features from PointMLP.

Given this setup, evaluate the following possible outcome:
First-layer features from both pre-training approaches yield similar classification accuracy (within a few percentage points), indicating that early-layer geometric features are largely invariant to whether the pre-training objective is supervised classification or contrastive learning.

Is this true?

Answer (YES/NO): NO